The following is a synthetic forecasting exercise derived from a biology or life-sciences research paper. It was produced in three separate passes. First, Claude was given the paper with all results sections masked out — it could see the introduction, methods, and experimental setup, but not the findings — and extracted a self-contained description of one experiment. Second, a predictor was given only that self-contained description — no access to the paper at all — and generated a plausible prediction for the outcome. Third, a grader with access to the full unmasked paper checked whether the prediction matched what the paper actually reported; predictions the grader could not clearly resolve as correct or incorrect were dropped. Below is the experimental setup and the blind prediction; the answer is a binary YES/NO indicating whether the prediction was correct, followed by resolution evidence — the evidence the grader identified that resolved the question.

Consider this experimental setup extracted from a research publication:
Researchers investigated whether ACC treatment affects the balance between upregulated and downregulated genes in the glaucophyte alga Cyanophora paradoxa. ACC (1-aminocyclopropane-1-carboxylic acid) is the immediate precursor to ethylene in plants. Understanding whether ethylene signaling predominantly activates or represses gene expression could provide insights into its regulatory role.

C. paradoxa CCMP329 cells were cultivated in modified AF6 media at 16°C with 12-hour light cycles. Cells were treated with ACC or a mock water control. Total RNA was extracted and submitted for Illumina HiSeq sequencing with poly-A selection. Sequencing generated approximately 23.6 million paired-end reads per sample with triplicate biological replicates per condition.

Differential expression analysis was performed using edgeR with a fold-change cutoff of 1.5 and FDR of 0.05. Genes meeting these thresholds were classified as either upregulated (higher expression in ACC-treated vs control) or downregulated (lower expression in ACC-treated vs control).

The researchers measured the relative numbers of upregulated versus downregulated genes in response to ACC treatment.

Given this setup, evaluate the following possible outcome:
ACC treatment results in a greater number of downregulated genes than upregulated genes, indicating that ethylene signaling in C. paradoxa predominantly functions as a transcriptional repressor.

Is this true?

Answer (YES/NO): NO